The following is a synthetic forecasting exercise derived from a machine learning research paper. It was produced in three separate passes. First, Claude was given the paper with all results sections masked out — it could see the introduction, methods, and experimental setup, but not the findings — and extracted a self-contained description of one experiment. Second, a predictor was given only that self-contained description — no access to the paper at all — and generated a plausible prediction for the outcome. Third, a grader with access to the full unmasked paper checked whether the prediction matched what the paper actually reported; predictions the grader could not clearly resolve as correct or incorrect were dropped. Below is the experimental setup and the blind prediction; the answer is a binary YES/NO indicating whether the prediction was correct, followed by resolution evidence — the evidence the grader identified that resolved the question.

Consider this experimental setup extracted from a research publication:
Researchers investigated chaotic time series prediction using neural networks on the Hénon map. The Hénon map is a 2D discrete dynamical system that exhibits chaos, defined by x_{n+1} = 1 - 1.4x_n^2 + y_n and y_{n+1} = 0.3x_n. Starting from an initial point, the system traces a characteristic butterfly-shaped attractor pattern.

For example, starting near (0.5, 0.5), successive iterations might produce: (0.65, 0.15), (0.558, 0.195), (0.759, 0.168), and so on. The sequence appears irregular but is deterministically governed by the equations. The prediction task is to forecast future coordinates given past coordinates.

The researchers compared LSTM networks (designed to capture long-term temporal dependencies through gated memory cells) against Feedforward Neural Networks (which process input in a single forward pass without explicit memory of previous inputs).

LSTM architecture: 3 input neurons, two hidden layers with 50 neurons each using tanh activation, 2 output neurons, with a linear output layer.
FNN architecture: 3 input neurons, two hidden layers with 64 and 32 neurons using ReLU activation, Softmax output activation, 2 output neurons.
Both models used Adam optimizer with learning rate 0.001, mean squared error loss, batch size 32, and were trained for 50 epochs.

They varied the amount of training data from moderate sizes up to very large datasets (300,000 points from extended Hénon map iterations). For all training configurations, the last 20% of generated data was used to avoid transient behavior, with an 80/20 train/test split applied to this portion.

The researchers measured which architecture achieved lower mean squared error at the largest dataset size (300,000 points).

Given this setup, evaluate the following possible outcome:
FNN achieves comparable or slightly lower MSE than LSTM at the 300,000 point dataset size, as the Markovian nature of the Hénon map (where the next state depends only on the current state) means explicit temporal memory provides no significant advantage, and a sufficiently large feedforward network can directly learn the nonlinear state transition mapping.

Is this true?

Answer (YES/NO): NO